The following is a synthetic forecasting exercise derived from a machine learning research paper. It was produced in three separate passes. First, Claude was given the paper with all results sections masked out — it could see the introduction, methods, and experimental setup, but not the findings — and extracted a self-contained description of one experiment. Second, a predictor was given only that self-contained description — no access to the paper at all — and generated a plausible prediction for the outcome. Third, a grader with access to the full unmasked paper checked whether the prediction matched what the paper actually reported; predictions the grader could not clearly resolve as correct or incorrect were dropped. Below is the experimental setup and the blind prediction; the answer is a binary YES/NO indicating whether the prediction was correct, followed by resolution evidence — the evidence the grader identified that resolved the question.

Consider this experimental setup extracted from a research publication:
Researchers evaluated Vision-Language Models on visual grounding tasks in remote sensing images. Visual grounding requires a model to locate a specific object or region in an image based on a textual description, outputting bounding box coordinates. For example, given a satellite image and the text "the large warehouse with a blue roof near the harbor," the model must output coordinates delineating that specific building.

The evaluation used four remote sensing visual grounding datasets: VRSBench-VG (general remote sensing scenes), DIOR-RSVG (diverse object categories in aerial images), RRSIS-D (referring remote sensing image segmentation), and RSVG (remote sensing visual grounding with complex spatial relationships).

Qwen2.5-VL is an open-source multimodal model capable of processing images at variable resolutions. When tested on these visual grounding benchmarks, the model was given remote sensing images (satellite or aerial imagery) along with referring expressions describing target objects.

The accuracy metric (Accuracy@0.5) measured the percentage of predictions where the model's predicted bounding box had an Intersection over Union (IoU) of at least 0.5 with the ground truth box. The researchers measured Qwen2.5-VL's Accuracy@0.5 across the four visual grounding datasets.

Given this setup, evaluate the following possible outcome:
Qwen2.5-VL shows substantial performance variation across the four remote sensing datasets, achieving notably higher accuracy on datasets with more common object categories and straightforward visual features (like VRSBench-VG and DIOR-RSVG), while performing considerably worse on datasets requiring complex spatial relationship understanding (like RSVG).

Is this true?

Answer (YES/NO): YES